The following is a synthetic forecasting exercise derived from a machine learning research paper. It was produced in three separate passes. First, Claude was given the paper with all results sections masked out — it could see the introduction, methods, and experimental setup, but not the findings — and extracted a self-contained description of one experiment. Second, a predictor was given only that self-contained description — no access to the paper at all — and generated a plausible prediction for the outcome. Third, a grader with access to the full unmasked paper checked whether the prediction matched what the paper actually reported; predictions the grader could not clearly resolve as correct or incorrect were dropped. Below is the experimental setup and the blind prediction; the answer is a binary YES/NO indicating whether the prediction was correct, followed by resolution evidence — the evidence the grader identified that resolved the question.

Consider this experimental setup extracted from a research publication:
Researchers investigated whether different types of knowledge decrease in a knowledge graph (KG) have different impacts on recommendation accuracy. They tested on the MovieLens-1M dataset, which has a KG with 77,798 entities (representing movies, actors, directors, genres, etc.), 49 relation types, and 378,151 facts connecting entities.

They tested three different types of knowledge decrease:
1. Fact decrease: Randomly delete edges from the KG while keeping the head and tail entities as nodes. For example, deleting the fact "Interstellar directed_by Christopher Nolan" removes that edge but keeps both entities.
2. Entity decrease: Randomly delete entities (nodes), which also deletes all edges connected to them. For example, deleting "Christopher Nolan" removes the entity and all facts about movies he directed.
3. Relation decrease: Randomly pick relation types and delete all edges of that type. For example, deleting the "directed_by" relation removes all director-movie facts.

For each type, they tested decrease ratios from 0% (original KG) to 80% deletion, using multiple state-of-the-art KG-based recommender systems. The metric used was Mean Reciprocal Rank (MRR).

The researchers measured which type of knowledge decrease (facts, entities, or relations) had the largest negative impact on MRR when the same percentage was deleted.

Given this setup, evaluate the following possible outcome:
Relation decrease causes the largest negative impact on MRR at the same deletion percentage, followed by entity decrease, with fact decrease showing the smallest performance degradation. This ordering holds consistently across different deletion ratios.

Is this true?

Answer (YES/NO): NO